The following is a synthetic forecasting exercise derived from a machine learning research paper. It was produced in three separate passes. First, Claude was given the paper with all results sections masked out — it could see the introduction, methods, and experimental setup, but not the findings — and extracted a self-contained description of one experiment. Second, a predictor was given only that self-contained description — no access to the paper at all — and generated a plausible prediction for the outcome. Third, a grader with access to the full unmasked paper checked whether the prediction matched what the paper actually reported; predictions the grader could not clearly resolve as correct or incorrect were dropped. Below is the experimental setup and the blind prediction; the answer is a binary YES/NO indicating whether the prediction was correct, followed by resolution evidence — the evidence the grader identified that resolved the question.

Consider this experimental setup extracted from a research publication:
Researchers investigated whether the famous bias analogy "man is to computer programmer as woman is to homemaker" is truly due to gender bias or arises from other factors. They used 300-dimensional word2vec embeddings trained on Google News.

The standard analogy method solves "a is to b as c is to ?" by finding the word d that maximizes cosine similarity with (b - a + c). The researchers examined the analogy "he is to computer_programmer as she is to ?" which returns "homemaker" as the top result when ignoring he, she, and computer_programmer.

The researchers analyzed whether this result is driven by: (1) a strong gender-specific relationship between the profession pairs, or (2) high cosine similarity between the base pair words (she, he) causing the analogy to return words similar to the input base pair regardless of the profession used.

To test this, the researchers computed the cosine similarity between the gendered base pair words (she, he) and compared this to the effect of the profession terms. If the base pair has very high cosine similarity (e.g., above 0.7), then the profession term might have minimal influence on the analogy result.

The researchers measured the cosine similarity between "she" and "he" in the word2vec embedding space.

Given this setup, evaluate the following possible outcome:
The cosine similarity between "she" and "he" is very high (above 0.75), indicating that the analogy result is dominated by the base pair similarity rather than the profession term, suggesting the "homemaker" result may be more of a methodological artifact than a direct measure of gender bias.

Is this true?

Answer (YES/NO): NO